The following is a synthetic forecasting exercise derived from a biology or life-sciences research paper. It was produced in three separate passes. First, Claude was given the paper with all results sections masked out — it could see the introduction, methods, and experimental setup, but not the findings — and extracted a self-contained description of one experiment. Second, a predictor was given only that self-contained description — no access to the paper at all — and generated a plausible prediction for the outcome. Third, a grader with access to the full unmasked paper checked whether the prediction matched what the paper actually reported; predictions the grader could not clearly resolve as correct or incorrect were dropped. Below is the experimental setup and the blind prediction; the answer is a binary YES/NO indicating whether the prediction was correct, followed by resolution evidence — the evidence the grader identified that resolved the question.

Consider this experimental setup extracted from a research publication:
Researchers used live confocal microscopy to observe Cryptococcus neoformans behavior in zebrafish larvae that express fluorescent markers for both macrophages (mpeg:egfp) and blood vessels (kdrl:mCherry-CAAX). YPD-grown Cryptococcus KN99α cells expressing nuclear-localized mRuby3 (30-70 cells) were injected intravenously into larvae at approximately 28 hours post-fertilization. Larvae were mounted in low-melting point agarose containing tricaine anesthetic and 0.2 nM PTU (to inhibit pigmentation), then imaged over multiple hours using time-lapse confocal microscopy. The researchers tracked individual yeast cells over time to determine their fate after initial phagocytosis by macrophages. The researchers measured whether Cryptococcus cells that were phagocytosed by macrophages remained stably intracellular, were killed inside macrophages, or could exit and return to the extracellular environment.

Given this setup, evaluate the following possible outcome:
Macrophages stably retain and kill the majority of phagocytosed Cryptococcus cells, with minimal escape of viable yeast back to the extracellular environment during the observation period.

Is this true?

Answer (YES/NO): NO